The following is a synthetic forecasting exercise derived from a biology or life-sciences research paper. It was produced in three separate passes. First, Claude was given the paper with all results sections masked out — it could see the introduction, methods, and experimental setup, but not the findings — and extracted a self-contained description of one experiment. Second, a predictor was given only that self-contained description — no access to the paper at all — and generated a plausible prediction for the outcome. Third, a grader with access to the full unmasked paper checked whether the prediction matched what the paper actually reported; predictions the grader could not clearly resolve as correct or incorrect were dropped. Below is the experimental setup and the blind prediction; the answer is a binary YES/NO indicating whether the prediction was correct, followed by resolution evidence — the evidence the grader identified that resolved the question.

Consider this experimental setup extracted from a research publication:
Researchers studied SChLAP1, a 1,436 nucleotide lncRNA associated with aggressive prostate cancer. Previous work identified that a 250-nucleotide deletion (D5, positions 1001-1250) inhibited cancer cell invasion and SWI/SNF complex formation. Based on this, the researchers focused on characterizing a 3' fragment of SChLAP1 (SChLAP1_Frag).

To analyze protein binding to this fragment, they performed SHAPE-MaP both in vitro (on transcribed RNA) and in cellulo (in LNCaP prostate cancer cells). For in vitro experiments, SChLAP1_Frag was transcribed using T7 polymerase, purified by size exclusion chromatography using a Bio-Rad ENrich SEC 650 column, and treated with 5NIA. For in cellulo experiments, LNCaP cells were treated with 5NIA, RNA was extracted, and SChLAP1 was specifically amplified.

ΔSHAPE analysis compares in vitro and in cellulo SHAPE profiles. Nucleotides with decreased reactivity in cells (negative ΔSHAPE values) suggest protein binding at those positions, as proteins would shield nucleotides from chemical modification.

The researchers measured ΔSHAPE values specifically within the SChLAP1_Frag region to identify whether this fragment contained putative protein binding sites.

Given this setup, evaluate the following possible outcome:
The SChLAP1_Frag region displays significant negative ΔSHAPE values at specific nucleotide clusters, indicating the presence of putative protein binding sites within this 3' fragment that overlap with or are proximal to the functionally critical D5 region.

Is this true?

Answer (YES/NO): YES